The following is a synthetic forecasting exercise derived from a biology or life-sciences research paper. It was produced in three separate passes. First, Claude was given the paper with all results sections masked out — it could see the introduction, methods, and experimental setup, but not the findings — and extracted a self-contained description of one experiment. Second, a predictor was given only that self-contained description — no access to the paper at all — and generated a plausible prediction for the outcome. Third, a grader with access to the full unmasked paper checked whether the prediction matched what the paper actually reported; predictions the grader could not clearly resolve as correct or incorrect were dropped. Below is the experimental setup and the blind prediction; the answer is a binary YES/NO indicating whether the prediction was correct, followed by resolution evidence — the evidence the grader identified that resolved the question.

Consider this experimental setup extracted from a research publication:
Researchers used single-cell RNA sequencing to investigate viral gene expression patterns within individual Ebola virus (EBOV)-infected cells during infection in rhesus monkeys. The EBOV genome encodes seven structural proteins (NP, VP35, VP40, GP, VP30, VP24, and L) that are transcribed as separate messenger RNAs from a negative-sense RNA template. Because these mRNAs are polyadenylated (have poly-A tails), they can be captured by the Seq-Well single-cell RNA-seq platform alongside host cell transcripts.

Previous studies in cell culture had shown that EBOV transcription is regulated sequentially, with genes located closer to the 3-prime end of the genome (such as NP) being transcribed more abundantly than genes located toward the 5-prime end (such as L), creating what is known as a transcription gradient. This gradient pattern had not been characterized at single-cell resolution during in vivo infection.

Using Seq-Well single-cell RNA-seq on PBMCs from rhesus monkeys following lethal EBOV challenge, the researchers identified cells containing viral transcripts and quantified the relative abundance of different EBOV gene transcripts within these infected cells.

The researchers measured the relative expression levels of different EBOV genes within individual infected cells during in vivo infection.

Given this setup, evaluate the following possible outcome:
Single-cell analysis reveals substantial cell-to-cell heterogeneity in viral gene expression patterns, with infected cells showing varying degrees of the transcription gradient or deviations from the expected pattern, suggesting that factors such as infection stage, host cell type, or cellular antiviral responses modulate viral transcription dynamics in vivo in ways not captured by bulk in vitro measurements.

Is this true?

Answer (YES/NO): YES